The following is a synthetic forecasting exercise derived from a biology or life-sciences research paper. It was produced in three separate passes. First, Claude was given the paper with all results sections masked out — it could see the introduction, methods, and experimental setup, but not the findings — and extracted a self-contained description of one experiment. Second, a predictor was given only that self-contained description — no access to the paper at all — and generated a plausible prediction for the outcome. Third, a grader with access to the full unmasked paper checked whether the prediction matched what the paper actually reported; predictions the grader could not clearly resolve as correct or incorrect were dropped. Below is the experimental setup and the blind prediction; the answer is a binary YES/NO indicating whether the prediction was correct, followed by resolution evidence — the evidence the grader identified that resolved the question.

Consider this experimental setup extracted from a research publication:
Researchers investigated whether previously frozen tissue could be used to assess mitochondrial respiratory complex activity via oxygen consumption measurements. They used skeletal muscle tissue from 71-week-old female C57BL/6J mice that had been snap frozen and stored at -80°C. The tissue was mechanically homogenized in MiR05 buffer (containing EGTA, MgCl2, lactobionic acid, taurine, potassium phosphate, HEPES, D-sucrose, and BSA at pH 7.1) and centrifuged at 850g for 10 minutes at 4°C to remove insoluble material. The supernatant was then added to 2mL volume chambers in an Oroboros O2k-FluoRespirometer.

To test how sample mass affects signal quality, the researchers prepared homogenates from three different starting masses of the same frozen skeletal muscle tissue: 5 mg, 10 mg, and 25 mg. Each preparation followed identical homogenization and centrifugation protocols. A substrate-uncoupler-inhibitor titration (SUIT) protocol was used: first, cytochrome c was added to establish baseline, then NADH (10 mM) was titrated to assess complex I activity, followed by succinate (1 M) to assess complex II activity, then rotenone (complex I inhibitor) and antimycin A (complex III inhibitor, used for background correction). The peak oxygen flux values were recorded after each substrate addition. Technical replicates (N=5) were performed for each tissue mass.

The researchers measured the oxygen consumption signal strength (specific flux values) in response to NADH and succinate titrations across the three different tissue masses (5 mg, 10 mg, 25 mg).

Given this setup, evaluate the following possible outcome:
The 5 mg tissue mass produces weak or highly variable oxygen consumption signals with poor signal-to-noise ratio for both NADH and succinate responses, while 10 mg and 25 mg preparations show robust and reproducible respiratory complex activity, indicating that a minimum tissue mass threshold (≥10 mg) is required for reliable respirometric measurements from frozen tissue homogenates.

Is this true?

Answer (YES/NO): NO